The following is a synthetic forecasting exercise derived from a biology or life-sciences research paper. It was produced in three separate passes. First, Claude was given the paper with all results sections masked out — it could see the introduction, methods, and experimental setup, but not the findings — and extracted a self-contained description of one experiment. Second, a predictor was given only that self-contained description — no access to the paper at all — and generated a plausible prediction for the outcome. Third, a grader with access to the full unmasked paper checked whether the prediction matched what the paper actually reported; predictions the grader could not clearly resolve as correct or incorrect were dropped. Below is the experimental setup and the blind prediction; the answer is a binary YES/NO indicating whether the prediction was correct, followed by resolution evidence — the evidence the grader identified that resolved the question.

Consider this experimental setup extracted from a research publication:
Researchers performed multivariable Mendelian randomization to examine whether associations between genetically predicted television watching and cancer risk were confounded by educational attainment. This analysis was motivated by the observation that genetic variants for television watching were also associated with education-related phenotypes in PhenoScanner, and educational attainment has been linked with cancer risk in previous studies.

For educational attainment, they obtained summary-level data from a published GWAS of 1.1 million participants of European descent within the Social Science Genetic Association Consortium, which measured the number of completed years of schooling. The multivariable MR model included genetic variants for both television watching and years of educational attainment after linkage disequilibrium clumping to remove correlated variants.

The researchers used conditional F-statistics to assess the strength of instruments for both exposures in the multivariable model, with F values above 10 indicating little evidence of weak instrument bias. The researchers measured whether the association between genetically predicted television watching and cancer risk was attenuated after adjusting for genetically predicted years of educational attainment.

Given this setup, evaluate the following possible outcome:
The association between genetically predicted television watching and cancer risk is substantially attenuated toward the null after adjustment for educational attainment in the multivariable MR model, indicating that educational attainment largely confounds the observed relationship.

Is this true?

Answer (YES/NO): YES